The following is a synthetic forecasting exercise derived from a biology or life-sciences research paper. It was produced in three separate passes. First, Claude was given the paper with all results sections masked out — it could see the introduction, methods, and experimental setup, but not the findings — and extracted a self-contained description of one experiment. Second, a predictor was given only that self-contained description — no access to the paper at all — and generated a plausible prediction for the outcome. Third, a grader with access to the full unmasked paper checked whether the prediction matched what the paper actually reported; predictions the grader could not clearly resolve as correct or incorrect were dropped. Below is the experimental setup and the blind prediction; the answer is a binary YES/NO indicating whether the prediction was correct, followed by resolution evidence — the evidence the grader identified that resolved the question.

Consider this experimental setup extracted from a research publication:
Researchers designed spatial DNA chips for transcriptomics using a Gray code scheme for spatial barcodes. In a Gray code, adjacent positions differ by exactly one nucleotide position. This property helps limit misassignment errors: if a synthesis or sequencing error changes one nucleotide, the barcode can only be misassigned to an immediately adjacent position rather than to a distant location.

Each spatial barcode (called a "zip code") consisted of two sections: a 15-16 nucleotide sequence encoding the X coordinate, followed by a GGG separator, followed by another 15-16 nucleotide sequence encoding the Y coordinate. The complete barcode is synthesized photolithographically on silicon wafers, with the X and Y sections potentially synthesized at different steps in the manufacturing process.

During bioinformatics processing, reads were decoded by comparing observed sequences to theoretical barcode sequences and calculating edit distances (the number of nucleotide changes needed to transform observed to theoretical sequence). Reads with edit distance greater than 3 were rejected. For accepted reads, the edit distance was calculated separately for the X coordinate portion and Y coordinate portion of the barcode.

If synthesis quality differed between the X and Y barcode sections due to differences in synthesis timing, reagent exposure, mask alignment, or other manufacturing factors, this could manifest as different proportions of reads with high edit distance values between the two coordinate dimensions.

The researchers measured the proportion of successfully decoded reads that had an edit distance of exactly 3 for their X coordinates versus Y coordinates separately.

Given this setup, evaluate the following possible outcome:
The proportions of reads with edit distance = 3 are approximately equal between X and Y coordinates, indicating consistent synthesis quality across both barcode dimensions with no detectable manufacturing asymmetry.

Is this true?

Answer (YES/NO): YES